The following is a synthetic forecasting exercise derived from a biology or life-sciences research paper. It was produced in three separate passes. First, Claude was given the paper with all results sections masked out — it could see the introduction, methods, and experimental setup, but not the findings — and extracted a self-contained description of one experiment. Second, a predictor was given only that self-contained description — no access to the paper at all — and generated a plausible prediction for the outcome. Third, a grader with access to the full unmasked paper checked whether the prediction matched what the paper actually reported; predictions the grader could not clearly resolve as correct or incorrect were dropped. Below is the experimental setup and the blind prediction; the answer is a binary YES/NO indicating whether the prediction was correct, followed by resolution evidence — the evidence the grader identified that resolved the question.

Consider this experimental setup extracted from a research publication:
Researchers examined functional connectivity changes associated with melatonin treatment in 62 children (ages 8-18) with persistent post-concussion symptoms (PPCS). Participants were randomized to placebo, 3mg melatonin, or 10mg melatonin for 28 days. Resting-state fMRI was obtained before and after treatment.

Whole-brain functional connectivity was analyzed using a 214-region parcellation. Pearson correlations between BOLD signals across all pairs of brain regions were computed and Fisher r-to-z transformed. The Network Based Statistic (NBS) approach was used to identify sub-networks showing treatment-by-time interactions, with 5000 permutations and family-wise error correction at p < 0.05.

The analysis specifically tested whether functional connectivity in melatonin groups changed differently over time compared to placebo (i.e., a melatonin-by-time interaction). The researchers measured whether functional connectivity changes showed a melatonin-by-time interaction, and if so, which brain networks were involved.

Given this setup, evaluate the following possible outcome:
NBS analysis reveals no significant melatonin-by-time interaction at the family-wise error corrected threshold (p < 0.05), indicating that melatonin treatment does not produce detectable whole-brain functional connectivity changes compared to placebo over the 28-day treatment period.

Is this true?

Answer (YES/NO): NO